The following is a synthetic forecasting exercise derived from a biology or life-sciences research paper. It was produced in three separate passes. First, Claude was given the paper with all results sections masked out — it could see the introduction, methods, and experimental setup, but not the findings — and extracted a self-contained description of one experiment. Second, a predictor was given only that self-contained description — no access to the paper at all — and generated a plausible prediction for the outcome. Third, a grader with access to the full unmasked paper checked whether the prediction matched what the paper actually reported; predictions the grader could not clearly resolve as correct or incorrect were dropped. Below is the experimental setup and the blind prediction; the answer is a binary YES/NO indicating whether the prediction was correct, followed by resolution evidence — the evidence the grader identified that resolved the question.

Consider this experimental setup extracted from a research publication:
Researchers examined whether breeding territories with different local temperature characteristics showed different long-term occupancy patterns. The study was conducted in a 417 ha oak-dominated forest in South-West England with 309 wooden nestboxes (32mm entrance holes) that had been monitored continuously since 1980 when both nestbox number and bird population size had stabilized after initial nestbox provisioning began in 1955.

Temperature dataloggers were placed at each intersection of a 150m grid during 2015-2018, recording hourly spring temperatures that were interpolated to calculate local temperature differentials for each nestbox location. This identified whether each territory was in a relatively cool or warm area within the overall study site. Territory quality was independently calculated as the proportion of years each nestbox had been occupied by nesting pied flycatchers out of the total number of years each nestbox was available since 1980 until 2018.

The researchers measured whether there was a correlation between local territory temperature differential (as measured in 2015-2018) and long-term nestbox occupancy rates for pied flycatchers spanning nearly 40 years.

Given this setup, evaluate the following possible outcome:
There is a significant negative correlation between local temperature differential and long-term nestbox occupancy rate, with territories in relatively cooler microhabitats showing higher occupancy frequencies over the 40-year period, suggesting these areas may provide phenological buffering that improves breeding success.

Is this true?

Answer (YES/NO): YES